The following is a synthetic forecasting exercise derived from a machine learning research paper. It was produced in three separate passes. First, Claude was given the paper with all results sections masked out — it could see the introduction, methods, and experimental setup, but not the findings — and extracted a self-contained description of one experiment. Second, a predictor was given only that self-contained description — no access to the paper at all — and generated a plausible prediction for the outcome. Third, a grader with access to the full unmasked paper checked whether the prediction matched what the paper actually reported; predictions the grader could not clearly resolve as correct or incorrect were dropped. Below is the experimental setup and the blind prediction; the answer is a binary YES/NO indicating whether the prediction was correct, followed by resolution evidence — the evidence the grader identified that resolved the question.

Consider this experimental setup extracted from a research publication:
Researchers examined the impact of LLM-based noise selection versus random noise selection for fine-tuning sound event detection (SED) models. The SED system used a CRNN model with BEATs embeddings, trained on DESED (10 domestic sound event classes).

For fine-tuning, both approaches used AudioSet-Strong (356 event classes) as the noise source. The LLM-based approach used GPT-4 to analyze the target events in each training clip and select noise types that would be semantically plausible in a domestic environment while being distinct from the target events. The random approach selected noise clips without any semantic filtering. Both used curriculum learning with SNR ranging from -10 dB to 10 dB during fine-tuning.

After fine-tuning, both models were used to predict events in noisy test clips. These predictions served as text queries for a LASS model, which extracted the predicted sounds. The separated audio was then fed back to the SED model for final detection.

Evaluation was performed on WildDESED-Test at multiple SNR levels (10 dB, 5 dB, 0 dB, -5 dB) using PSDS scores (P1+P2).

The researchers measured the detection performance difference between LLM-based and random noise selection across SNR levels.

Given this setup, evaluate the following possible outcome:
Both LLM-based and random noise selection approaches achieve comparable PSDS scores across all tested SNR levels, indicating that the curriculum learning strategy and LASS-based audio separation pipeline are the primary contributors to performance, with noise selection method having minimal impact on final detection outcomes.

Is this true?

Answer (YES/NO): NO